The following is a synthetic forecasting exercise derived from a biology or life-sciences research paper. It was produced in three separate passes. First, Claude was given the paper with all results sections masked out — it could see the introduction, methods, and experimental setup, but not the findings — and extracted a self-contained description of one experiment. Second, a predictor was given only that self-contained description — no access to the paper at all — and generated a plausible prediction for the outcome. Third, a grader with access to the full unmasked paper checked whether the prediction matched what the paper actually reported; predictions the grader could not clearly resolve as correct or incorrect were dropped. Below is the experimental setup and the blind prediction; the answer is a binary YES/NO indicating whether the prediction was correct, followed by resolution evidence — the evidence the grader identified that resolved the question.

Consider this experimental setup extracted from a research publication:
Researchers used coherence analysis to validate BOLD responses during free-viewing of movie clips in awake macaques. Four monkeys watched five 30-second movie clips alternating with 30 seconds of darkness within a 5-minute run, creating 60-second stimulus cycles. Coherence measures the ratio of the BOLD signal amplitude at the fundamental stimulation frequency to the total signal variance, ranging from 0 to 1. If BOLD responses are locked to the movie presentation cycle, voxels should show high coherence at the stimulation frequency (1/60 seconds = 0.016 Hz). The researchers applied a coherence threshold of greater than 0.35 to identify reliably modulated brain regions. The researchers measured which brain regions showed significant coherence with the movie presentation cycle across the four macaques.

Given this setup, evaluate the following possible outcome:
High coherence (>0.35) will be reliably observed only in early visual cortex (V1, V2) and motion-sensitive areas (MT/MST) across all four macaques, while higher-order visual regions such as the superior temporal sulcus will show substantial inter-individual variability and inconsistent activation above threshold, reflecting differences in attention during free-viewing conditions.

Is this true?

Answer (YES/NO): NO